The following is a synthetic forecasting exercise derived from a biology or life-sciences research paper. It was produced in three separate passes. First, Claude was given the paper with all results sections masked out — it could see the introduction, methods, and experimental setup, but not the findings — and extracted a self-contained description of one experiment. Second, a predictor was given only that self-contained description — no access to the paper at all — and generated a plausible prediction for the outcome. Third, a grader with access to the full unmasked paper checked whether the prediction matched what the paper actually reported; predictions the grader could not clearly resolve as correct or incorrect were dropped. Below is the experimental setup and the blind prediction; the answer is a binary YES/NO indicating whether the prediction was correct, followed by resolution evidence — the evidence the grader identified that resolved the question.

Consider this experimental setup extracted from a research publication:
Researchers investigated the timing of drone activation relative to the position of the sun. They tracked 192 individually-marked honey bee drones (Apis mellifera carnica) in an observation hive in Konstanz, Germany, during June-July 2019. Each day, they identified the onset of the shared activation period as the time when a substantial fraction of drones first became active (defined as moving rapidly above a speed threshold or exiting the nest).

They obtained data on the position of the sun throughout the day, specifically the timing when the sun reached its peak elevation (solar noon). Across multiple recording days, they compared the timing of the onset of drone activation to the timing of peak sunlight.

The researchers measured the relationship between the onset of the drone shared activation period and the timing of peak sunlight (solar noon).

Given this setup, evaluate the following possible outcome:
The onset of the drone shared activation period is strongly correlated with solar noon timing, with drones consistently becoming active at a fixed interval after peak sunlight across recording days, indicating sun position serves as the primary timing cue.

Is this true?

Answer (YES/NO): NO